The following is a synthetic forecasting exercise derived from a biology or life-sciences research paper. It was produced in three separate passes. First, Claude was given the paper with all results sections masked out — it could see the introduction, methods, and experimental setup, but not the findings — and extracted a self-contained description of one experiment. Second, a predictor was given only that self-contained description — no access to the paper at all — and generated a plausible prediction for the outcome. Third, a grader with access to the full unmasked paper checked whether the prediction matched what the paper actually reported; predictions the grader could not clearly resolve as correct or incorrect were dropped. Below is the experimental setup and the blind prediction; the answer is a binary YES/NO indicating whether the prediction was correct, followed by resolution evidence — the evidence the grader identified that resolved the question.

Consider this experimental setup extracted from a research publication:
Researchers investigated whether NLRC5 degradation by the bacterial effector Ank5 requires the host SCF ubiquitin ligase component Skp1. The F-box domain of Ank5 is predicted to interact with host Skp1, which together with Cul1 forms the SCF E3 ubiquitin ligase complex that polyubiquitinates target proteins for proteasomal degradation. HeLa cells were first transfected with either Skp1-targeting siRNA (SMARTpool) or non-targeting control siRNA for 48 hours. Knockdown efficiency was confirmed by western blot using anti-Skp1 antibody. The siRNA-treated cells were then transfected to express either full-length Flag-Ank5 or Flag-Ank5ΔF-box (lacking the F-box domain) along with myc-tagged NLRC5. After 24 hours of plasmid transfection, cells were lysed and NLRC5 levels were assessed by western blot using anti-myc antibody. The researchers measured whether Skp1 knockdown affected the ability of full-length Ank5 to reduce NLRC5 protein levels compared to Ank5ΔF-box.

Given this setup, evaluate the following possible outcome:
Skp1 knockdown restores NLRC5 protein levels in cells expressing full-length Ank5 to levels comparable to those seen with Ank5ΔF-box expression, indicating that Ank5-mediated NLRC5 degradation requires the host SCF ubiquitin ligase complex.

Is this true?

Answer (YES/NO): YES